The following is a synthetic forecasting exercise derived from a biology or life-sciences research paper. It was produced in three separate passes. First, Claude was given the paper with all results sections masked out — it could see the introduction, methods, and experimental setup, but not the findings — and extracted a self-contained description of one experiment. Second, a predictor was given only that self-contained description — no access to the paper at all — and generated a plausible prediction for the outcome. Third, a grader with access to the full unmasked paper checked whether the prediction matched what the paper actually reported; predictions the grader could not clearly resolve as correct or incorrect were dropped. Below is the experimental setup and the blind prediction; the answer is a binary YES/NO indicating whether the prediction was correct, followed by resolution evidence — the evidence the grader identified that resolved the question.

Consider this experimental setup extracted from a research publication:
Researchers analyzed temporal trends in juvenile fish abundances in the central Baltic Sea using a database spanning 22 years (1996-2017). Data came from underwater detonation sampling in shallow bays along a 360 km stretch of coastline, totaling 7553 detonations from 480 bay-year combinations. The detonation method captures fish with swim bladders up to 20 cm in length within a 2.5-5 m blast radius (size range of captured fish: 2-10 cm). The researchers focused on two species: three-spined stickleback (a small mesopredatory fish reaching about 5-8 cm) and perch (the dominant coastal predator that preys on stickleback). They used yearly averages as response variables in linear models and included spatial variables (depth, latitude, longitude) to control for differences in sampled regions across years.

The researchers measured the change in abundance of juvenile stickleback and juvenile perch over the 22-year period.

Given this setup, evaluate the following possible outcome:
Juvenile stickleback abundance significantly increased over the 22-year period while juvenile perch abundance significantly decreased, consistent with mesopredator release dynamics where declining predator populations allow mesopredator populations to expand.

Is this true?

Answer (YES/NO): YES